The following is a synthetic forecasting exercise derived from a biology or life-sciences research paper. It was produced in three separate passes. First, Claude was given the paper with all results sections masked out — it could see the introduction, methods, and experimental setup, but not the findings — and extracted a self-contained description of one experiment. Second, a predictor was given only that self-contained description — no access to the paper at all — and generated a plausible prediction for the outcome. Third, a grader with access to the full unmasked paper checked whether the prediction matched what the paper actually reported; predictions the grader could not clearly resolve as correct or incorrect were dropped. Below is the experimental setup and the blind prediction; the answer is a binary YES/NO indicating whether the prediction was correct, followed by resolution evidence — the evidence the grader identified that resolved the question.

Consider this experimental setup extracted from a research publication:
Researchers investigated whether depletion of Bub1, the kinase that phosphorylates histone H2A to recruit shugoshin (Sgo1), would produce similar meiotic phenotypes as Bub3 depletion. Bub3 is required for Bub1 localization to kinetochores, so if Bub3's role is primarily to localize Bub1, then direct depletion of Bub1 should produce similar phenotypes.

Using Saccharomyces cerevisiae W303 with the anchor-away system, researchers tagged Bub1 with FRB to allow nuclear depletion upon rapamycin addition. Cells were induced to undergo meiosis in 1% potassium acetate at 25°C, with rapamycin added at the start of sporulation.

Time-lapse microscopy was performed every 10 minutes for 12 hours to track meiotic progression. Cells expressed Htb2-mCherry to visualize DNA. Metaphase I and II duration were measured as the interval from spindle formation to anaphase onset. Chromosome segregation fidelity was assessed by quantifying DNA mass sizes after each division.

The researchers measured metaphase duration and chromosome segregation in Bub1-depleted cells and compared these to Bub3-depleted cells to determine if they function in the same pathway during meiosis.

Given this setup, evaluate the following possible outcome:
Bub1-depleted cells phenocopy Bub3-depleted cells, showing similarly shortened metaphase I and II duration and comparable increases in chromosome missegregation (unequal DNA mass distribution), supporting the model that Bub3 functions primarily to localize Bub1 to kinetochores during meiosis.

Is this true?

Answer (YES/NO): YES